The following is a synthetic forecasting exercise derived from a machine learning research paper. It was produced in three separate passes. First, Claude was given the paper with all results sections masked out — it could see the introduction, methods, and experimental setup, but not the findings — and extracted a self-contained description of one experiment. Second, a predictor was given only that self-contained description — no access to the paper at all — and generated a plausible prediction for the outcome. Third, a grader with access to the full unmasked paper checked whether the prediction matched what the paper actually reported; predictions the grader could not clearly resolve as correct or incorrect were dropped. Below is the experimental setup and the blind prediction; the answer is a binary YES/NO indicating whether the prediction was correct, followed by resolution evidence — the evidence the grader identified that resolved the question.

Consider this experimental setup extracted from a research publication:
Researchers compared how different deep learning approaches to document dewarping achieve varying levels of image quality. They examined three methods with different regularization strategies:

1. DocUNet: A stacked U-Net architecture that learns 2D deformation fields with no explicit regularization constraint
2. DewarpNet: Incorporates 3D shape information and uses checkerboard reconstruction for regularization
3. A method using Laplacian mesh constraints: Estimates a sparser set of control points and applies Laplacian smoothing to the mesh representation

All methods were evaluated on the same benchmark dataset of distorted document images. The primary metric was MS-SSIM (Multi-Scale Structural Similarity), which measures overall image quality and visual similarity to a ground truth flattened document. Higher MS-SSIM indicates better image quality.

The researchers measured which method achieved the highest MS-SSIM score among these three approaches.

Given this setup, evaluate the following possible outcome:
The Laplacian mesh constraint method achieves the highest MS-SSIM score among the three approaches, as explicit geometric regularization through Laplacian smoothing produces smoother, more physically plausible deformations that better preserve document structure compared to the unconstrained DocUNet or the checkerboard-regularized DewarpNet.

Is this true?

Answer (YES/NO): YES